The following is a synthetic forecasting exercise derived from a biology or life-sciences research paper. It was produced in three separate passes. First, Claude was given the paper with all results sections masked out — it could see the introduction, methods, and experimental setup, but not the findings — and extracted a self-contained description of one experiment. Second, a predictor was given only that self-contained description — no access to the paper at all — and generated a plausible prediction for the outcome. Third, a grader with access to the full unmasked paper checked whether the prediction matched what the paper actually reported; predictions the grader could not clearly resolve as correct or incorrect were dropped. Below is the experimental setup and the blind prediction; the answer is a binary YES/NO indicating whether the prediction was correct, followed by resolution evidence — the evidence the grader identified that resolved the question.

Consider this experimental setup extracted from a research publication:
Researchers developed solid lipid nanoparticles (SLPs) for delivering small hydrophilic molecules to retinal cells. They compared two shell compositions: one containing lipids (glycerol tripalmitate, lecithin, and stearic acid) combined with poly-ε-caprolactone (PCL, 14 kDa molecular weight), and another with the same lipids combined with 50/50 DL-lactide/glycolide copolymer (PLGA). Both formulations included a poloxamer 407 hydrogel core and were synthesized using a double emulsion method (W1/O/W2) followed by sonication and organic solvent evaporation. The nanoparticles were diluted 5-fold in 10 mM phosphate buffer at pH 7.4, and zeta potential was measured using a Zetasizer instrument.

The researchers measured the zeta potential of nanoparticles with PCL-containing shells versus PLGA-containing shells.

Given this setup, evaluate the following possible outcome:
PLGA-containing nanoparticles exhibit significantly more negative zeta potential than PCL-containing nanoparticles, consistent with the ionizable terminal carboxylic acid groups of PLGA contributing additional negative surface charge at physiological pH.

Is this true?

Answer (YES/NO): YES